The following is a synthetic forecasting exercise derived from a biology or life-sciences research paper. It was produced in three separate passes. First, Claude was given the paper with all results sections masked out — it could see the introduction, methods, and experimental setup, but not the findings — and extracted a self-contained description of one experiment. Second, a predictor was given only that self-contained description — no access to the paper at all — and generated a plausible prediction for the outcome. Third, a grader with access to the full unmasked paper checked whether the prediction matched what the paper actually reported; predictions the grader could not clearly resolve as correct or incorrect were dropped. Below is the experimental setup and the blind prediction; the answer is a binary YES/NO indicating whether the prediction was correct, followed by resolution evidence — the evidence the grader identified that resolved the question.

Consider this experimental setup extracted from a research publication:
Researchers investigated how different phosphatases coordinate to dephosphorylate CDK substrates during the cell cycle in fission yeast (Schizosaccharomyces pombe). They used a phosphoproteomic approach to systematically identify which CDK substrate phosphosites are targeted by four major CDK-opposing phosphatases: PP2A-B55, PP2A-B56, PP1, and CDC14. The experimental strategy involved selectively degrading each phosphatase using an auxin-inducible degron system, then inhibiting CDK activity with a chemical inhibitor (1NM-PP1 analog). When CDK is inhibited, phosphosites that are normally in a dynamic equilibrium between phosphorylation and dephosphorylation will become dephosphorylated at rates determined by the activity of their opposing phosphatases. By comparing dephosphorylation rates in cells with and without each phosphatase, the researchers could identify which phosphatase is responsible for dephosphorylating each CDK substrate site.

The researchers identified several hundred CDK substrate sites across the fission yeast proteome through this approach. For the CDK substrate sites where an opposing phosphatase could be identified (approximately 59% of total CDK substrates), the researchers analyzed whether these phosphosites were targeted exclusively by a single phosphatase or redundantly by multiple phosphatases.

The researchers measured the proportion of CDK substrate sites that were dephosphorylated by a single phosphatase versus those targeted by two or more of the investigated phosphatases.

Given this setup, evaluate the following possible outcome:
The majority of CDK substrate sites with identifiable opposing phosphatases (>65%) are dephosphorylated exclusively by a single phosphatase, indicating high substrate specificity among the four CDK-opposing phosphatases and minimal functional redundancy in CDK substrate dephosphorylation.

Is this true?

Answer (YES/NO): YES